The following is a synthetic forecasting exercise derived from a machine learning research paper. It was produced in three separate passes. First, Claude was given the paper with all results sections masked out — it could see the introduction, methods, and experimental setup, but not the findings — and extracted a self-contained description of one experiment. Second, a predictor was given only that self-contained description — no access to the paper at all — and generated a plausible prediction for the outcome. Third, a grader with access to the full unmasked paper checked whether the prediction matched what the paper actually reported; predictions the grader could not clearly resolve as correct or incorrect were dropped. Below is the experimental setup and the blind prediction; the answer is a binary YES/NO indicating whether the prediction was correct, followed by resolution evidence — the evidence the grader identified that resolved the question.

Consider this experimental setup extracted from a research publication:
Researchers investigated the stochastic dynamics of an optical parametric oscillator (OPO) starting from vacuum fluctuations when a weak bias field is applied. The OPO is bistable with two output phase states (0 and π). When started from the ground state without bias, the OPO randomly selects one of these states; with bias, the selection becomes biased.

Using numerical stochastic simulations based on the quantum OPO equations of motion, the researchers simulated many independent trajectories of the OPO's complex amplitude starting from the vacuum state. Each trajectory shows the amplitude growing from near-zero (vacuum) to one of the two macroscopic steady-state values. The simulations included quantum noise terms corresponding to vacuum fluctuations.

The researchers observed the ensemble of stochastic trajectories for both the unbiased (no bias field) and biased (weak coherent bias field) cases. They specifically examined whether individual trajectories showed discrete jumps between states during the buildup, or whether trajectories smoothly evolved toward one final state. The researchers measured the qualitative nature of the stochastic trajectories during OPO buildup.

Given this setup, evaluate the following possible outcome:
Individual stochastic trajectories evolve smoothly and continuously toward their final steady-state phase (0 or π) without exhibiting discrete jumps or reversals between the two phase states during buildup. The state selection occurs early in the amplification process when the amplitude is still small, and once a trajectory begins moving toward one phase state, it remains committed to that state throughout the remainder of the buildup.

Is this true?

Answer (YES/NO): YES